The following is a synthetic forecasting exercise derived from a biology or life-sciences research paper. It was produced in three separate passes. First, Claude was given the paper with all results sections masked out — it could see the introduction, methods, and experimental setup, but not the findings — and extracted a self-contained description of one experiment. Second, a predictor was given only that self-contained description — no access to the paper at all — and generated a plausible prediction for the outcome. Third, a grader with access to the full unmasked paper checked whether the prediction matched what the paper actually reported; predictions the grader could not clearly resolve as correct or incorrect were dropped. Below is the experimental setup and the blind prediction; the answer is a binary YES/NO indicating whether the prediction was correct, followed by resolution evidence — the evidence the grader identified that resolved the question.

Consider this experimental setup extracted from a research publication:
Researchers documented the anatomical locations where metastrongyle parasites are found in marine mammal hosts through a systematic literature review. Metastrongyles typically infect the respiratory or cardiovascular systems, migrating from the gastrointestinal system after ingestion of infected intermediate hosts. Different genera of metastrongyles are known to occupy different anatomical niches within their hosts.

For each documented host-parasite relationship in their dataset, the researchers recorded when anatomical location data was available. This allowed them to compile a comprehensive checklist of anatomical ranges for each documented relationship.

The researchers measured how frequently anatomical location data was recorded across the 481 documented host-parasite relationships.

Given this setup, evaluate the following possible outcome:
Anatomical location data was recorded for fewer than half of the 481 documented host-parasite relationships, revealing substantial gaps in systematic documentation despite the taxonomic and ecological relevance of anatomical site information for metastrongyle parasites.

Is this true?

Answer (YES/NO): NO